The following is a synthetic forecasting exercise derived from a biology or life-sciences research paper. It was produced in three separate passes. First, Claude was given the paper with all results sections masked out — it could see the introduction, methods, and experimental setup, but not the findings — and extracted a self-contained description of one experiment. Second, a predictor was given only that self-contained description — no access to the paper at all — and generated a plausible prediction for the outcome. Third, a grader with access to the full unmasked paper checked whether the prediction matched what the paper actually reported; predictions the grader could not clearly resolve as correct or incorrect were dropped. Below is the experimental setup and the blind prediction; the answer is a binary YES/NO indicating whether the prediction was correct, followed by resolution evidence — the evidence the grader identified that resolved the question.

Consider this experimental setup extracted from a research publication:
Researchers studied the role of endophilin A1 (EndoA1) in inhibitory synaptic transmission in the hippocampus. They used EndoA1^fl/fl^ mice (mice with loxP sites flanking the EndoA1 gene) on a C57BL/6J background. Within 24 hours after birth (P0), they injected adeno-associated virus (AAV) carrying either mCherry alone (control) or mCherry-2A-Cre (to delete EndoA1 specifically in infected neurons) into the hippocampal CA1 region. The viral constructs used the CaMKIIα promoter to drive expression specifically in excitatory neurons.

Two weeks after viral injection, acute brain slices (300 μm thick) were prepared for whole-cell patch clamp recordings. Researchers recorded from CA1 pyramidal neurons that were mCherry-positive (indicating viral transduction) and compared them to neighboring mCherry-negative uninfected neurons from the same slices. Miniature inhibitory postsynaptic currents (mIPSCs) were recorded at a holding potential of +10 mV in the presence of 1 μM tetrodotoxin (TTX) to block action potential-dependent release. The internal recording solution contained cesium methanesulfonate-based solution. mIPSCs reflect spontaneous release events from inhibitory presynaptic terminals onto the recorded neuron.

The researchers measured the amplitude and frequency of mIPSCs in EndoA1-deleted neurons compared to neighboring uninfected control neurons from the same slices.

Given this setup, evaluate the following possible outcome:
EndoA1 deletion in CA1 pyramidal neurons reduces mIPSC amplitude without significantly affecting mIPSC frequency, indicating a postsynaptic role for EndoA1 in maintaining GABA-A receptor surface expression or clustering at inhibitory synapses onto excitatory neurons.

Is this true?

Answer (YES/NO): NO